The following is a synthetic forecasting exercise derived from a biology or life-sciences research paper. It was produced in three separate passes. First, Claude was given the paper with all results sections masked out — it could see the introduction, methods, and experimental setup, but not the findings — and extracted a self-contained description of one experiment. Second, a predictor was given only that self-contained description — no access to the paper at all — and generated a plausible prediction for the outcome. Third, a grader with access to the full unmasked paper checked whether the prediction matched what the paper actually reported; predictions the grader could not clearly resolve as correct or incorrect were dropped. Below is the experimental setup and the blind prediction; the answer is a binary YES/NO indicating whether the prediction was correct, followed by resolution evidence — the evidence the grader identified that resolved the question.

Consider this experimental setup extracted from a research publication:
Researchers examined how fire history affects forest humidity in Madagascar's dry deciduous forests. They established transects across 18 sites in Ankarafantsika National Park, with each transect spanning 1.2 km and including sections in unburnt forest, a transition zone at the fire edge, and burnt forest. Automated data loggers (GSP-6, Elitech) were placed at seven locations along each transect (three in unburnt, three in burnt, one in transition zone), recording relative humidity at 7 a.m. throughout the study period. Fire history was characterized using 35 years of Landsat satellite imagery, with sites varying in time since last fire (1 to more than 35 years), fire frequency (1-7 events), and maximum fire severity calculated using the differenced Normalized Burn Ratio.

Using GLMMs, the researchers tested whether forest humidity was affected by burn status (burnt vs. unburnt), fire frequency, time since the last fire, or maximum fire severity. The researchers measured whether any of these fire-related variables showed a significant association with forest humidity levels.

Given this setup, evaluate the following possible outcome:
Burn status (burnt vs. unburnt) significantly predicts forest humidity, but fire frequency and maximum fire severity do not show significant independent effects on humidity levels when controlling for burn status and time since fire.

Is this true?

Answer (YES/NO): NO